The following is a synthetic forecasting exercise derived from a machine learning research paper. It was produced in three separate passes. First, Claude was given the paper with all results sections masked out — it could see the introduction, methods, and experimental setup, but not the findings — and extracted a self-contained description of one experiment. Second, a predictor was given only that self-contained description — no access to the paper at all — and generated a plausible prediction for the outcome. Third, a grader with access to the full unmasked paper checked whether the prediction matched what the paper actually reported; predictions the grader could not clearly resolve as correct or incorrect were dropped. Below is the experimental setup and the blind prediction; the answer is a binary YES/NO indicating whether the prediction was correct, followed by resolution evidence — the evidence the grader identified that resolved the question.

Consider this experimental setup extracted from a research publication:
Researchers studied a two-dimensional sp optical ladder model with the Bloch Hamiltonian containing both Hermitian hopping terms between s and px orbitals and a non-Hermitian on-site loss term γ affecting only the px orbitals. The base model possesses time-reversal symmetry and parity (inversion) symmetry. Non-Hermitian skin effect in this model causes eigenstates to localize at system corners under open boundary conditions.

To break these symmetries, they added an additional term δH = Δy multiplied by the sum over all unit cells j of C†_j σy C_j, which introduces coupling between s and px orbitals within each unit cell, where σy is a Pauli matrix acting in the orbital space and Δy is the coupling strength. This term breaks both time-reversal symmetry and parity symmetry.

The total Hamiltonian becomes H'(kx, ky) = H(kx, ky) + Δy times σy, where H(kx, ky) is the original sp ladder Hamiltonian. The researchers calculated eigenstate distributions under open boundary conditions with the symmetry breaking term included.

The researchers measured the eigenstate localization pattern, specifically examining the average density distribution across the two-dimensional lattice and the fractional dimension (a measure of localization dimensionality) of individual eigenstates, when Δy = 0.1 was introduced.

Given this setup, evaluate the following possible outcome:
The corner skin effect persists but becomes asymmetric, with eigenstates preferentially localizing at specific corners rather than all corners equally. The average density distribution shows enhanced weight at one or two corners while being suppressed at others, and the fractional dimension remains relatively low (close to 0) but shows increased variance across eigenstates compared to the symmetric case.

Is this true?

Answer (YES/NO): NO